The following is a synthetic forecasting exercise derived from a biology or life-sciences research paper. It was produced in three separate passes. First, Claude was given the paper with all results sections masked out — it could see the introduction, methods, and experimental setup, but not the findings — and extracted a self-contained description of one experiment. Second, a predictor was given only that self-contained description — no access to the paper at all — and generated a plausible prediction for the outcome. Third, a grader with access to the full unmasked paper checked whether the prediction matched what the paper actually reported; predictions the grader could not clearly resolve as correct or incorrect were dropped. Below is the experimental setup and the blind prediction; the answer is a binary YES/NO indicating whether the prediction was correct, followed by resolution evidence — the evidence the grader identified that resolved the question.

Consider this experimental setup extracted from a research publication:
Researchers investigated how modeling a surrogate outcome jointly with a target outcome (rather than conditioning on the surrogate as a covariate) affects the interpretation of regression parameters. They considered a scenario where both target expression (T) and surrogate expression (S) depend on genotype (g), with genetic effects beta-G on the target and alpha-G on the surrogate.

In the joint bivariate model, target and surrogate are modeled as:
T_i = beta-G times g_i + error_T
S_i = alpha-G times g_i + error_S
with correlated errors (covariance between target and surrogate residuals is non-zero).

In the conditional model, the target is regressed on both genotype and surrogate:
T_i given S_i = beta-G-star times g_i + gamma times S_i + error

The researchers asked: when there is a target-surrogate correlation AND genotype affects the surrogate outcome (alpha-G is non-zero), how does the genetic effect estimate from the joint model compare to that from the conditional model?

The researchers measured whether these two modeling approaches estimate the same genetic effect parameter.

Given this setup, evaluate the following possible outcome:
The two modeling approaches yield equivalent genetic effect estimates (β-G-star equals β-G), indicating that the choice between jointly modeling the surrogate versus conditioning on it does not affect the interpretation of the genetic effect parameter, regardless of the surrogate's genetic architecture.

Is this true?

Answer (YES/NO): NO